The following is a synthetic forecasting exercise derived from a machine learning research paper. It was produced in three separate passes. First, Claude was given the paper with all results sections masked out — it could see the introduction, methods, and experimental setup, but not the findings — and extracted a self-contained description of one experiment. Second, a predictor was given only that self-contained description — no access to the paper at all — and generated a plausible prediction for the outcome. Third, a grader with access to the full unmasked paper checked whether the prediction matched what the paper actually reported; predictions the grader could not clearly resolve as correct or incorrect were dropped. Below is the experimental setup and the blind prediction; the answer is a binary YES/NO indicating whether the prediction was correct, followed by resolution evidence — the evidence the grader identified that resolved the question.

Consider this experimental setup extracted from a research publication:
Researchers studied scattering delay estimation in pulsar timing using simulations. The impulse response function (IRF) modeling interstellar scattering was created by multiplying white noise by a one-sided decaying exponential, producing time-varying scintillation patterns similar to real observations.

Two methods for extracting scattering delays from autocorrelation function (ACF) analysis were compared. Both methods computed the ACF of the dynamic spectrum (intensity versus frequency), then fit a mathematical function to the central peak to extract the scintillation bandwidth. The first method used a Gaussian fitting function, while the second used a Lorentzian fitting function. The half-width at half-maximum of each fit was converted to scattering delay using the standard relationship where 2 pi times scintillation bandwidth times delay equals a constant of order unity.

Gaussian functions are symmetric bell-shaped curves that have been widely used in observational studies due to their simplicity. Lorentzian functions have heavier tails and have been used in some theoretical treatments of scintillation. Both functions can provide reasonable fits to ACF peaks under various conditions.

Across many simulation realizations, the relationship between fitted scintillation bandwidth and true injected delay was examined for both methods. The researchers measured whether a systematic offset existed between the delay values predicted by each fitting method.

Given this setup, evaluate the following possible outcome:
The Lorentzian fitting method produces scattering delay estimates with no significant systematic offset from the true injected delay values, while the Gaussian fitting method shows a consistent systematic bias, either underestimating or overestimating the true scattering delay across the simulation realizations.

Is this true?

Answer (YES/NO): NO